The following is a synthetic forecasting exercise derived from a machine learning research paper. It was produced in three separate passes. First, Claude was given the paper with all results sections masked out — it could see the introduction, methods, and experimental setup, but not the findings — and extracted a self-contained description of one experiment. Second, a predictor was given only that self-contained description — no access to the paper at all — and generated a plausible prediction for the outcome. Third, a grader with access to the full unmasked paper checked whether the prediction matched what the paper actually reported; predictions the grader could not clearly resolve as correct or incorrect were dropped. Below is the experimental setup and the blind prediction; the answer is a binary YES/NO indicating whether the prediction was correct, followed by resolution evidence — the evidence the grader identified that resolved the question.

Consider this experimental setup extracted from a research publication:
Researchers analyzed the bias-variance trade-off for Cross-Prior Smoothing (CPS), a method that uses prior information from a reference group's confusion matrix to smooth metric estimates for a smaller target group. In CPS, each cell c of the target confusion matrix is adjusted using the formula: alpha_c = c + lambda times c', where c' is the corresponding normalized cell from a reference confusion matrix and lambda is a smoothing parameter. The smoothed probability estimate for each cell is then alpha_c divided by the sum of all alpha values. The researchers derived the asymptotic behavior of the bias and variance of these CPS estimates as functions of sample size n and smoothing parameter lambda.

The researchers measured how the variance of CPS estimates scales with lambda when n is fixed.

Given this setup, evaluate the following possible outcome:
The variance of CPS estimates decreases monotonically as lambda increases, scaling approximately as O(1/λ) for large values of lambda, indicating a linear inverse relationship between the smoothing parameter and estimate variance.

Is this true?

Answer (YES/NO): NO